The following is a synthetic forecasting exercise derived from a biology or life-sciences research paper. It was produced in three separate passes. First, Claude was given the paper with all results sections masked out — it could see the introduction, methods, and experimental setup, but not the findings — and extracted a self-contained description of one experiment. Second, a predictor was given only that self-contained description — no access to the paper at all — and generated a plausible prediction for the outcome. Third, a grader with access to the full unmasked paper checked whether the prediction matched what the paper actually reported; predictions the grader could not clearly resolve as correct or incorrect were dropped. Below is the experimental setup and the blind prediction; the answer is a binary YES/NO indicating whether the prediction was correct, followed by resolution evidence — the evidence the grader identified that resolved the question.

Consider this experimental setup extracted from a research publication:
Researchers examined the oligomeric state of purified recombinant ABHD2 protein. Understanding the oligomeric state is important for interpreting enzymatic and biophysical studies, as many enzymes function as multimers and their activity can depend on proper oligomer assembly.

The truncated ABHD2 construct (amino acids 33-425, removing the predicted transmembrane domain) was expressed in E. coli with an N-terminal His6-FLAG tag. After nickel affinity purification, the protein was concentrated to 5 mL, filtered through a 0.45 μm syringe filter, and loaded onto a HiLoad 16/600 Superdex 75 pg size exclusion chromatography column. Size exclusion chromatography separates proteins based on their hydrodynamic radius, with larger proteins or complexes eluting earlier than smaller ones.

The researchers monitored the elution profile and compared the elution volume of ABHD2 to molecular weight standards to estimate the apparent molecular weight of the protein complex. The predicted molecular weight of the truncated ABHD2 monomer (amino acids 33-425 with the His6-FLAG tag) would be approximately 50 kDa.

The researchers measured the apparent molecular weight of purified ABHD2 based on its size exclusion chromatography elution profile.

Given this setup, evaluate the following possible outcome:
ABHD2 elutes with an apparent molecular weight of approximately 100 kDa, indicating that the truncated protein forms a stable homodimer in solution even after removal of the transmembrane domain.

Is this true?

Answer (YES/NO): NO